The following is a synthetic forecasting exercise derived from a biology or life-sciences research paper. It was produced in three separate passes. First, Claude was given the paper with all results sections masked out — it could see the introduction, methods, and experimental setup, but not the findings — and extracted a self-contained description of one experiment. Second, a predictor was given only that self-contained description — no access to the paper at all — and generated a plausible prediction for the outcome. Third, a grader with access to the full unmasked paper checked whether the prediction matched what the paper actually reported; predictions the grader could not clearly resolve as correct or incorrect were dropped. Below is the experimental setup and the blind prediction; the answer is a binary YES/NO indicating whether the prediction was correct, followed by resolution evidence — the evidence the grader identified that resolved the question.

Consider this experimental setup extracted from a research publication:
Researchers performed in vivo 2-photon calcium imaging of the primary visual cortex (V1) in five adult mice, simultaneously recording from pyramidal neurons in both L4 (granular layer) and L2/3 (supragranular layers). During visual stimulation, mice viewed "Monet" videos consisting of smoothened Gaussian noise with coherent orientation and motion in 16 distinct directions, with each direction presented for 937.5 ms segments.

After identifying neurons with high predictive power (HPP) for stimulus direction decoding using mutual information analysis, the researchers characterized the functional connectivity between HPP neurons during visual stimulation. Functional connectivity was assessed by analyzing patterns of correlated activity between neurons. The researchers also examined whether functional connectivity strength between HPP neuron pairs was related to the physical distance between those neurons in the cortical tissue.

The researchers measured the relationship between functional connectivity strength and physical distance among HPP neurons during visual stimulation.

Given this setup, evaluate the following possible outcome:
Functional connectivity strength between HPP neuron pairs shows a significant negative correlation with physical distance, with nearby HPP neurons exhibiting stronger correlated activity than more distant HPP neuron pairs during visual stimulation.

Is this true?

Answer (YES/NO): NO